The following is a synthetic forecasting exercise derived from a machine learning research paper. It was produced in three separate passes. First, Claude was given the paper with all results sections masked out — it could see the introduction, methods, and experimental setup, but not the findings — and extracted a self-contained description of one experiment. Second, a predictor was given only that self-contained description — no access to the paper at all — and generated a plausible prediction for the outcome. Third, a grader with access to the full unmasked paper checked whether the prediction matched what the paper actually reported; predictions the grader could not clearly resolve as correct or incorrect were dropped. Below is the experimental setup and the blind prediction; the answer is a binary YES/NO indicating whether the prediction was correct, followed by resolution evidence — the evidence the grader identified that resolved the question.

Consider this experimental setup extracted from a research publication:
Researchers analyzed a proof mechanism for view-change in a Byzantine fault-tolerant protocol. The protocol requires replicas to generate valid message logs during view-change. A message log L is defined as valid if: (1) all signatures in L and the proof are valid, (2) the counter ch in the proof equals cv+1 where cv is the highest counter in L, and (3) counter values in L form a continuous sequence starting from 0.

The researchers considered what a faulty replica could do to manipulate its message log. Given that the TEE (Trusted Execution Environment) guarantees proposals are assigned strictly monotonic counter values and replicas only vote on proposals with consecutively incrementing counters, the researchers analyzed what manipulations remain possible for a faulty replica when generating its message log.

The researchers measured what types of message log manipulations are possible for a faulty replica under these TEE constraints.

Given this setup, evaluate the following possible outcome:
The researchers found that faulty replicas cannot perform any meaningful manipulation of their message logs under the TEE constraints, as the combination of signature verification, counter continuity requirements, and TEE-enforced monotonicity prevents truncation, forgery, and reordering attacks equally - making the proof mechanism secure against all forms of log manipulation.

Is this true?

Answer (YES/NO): NO